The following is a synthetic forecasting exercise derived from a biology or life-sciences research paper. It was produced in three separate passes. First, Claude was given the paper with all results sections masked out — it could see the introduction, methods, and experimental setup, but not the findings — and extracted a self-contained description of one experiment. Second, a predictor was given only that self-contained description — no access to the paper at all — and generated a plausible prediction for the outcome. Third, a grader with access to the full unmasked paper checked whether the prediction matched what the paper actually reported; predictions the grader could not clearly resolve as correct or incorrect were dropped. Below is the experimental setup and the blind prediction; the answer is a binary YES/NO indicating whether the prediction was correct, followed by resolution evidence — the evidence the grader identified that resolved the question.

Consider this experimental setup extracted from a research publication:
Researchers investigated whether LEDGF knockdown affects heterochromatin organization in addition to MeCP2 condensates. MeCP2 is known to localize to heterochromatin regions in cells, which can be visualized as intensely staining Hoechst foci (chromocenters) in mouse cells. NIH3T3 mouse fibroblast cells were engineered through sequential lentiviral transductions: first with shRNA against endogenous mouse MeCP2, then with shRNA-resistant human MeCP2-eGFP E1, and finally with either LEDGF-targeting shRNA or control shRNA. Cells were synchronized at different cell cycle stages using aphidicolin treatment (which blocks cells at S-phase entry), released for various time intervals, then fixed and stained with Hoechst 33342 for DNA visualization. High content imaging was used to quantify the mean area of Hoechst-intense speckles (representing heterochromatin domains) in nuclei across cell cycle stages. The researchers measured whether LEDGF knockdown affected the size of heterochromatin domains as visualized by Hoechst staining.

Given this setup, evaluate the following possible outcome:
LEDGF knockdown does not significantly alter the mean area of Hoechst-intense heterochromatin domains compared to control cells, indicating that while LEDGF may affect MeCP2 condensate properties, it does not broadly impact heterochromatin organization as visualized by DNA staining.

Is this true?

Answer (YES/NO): NO